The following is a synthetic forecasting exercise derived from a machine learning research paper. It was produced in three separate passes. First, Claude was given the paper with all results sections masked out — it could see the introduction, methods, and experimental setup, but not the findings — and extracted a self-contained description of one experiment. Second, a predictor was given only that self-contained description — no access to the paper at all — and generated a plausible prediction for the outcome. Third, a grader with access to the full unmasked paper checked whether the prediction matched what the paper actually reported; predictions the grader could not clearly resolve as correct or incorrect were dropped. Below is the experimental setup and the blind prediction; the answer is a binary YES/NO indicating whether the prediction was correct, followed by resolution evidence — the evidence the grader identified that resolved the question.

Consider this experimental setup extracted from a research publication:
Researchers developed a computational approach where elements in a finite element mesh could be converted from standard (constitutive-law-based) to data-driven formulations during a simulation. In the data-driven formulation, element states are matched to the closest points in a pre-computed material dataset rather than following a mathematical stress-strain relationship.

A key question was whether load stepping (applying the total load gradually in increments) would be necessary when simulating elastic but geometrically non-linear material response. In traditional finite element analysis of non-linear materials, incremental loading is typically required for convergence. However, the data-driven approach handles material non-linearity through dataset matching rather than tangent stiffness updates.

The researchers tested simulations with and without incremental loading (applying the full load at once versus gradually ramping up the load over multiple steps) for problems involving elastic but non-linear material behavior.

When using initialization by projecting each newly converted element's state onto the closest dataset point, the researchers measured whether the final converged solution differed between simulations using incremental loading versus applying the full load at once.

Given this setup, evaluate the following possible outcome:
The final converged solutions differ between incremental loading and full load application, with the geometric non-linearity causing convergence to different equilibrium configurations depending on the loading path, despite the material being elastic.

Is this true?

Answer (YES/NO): NO